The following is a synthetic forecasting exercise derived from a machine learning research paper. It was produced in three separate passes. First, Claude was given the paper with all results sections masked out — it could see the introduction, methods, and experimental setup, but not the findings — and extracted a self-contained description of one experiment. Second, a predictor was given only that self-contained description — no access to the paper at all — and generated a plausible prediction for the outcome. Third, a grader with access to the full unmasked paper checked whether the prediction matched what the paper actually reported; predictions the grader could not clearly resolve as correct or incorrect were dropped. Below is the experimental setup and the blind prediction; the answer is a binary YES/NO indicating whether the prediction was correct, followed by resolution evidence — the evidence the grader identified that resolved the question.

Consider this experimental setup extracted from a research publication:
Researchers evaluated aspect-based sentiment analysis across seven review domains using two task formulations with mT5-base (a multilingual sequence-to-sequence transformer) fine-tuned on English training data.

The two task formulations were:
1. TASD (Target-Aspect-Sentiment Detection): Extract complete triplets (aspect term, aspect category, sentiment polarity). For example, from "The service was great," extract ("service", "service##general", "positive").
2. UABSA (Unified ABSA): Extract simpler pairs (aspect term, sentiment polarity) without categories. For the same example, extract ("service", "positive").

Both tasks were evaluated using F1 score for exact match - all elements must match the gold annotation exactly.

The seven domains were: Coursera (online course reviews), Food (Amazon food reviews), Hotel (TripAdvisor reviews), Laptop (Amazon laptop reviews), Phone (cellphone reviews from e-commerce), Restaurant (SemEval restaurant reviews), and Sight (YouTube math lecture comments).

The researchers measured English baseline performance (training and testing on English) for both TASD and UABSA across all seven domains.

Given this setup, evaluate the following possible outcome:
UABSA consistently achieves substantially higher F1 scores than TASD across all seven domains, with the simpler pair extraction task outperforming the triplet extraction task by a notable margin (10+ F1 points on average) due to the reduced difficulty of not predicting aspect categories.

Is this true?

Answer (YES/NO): YES